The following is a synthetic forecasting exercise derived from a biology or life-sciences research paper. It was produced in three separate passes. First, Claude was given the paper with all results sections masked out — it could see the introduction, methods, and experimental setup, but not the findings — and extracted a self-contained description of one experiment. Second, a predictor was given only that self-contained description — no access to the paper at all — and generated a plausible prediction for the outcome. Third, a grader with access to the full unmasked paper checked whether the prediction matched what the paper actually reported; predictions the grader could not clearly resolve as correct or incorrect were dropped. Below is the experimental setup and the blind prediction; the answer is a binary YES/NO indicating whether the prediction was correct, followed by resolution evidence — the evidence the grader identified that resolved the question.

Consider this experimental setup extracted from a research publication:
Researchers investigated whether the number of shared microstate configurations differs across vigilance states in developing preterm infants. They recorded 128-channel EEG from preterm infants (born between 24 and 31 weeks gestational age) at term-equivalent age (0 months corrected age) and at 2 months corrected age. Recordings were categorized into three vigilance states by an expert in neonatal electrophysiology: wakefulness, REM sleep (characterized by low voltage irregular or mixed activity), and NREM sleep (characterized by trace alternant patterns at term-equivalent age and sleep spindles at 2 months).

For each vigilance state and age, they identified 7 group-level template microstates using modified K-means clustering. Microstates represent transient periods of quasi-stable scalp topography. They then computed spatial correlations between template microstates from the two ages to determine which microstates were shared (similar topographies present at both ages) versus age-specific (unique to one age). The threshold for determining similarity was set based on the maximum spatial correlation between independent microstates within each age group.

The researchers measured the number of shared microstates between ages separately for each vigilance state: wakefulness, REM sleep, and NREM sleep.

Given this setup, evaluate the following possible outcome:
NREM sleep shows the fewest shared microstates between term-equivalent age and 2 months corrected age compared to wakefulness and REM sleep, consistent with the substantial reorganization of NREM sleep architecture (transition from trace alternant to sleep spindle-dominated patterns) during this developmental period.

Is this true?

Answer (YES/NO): NO